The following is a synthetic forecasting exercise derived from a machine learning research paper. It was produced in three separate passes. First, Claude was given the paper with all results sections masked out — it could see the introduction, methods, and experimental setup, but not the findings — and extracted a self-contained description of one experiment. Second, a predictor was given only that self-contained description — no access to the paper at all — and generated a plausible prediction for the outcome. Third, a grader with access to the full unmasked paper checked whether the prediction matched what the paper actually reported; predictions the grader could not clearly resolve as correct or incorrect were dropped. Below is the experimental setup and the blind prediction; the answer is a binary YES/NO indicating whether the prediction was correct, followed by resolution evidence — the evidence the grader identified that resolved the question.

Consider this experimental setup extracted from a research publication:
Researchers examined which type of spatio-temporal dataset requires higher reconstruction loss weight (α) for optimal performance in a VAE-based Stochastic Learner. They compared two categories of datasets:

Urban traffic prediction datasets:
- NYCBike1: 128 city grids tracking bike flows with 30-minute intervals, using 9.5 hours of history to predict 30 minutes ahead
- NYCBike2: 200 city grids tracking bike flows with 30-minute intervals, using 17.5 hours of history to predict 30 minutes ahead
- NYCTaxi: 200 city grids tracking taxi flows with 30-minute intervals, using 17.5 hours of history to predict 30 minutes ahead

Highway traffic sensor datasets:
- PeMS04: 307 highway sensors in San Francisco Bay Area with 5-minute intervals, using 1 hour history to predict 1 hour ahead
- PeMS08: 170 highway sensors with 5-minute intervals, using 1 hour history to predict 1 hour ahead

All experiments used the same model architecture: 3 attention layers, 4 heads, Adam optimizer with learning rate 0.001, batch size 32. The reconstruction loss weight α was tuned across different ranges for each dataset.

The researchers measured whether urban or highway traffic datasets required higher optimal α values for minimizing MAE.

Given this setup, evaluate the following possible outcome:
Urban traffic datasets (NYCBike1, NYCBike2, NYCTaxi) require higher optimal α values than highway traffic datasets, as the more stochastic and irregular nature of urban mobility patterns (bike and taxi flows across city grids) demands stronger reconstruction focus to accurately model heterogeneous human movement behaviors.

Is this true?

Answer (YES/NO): YES